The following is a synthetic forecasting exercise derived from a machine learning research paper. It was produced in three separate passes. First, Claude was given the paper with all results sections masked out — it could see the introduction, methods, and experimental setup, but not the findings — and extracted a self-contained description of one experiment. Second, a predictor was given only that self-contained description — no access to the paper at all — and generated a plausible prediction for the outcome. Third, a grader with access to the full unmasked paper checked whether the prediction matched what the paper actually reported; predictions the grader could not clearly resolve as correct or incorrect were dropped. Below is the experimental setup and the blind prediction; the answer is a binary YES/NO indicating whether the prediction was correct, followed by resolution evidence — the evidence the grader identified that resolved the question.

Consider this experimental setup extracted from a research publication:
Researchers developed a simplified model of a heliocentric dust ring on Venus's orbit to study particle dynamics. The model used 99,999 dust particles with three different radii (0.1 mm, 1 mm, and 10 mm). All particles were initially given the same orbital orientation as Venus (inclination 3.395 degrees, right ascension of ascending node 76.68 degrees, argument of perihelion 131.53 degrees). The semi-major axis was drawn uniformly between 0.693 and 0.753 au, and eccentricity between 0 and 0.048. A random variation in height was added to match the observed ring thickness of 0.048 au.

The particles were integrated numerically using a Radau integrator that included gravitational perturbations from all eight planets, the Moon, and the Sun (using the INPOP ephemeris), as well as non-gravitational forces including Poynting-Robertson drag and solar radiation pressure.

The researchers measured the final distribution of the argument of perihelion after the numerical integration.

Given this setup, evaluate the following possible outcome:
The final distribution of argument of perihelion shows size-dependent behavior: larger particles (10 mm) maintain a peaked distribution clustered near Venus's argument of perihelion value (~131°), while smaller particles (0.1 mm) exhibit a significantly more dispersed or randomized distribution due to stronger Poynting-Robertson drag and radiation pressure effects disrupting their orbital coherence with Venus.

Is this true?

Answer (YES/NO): NO